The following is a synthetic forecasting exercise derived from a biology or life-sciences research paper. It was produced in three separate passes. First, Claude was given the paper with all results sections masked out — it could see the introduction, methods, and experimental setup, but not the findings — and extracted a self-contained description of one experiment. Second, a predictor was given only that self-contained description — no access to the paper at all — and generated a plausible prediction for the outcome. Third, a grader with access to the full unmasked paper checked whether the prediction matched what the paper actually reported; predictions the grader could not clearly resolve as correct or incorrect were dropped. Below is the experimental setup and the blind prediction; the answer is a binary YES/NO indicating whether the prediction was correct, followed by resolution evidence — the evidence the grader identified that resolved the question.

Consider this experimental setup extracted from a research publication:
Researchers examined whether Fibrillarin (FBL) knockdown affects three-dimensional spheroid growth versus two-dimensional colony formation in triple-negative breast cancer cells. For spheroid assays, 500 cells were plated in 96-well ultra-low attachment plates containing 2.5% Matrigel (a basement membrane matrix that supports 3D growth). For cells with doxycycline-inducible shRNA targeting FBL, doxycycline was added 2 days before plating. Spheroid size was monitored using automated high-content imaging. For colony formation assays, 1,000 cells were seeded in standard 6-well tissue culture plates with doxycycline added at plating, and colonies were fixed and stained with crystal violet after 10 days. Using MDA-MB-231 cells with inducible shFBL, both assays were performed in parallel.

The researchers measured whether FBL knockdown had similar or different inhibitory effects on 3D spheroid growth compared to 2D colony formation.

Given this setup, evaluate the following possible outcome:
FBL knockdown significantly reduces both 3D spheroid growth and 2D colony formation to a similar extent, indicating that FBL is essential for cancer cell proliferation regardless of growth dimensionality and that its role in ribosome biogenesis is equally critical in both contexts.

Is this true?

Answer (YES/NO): NO